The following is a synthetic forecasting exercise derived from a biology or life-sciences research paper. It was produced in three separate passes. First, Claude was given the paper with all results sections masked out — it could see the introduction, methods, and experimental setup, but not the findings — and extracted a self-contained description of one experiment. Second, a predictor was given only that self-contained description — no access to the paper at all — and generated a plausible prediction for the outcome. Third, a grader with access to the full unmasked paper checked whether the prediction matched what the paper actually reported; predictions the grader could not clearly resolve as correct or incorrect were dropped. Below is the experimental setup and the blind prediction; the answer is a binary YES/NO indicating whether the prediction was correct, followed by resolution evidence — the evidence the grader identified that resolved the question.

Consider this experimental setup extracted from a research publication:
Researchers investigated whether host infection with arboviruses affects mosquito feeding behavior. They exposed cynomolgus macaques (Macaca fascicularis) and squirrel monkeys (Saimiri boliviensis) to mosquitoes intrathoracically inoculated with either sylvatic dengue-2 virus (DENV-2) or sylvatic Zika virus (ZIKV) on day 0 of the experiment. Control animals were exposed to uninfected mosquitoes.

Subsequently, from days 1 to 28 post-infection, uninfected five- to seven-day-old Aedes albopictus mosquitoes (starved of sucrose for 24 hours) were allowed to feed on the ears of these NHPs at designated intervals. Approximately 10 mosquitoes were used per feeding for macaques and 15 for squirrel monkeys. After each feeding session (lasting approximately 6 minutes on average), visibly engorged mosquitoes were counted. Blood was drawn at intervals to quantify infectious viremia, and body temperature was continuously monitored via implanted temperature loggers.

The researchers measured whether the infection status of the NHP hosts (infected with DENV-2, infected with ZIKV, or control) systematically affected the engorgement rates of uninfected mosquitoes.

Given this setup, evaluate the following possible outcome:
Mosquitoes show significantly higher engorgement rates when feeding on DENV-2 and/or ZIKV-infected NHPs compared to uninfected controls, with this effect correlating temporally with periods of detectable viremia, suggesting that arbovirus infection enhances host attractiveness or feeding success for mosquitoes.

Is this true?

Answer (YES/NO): NO